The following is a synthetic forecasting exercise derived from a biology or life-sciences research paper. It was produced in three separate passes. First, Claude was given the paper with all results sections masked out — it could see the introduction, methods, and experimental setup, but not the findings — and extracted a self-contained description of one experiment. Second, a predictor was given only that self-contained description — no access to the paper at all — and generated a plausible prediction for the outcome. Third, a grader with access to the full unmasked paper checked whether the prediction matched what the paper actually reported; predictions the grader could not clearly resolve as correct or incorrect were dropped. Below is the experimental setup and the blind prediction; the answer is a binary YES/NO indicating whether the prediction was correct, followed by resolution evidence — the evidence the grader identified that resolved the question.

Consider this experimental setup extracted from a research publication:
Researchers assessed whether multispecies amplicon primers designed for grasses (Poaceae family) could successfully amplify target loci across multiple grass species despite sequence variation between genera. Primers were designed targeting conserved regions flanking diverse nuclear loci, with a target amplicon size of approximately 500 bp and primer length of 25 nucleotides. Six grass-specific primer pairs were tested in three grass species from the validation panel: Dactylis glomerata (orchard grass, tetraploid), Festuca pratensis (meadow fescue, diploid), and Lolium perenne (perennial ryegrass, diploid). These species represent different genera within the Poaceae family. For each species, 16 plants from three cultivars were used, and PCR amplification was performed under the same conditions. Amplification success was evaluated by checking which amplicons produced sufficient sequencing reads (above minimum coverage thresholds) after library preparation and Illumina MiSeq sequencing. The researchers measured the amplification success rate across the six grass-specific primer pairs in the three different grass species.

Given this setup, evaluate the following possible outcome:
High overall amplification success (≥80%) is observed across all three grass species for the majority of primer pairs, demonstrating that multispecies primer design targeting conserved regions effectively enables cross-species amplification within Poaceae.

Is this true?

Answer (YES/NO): NO